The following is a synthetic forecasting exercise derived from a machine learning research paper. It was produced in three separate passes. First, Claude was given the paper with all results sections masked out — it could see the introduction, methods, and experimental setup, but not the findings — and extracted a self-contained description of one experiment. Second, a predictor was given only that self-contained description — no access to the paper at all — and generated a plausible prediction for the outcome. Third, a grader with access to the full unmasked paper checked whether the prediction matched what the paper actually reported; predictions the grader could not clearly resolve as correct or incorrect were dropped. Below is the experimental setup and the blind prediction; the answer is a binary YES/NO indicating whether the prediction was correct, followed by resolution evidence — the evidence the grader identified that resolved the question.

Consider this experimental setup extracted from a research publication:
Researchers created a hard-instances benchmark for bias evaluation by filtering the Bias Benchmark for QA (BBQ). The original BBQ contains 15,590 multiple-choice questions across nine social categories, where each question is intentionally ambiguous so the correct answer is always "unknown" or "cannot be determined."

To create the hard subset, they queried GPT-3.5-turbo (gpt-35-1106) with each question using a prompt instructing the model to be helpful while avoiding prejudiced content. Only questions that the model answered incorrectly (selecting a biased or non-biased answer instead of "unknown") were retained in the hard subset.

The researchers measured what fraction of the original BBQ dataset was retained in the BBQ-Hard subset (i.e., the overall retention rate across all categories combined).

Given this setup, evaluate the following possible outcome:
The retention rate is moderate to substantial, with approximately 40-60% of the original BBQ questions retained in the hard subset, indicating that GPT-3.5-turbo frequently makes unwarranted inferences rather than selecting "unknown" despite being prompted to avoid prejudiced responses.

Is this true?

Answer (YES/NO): NO